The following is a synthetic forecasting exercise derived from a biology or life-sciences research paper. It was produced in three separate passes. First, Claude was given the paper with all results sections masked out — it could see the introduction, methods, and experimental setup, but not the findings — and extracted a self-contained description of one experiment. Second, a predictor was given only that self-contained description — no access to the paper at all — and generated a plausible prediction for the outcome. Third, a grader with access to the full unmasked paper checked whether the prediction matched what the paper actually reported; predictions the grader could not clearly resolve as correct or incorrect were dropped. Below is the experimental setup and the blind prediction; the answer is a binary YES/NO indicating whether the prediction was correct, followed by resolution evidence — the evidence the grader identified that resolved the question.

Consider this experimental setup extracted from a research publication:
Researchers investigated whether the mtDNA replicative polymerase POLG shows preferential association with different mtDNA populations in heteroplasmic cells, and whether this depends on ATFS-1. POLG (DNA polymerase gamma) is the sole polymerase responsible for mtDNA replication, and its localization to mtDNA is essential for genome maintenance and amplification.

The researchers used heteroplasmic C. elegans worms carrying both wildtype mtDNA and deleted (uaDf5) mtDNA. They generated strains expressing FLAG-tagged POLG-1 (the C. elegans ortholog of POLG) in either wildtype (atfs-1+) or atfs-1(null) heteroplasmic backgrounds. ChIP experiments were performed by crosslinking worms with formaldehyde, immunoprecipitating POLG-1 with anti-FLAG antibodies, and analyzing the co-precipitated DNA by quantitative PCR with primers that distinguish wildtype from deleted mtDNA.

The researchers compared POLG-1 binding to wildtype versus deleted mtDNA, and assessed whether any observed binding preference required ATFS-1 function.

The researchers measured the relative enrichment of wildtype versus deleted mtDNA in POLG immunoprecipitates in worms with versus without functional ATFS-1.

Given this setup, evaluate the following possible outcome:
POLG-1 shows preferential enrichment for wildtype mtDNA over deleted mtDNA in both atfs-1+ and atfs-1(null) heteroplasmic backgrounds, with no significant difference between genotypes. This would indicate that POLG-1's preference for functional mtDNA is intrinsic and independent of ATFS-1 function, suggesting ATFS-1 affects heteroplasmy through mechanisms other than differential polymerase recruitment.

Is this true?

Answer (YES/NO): NO